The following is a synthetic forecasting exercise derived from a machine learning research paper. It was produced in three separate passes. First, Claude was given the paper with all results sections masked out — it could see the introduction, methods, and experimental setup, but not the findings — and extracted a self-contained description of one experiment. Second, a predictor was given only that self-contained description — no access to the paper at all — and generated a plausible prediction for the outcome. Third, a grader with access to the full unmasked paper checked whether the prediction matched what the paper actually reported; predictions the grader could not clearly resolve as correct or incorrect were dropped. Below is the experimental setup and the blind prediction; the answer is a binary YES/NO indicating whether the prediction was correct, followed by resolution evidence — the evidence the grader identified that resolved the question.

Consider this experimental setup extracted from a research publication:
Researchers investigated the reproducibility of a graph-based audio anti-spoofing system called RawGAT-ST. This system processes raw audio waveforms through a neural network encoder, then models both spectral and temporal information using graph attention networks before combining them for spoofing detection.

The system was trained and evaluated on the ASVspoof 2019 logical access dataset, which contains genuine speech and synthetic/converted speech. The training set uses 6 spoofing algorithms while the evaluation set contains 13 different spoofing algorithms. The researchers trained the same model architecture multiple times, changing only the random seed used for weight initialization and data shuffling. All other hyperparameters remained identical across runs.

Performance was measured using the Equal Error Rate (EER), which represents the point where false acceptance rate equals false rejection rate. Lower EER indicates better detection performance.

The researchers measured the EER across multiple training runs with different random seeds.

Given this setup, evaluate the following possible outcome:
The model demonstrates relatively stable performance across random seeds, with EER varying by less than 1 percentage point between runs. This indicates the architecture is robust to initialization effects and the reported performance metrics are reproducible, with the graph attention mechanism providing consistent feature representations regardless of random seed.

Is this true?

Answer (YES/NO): NO